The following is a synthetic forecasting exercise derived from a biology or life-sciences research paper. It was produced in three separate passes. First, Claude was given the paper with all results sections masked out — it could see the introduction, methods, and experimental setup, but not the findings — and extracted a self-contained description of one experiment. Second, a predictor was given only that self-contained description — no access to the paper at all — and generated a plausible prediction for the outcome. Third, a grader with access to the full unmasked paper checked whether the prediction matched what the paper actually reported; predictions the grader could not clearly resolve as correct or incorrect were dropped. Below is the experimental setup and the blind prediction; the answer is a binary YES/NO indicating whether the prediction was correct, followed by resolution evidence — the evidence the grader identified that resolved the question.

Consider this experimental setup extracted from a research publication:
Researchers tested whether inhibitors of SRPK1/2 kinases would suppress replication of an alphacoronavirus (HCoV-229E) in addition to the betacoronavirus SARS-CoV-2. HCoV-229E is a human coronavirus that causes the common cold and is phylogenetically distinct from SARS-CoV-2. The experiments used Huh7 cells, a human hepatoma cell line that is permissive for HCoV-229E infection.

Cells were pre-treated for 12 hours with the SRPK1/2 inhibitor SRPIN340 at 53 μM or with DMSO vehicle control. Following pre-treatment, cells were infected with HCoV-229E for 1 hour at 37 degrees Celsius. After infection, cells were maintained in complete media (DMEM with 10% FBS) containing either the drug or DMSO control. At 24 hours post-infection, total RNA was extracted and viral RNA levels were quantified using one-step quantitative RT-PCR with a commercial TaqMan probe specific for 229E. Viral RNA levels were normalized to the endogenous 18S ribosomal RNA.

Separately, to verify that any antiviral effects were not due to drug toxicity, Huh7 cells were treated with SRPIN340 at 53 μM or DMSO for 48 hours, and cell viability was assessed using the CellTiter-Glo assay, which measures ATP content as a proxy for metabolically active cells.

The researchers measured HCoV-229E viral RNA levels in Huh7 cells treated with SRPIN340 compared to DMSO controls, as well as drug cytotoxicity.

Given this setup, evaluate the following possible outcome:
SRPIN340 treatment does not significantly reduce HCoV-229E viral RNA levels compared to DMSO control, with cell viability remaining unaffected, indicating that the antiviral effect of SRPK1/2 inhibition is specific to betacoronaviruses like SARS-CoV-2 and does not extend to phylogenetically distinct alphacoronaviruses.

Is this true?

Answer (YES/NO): NO